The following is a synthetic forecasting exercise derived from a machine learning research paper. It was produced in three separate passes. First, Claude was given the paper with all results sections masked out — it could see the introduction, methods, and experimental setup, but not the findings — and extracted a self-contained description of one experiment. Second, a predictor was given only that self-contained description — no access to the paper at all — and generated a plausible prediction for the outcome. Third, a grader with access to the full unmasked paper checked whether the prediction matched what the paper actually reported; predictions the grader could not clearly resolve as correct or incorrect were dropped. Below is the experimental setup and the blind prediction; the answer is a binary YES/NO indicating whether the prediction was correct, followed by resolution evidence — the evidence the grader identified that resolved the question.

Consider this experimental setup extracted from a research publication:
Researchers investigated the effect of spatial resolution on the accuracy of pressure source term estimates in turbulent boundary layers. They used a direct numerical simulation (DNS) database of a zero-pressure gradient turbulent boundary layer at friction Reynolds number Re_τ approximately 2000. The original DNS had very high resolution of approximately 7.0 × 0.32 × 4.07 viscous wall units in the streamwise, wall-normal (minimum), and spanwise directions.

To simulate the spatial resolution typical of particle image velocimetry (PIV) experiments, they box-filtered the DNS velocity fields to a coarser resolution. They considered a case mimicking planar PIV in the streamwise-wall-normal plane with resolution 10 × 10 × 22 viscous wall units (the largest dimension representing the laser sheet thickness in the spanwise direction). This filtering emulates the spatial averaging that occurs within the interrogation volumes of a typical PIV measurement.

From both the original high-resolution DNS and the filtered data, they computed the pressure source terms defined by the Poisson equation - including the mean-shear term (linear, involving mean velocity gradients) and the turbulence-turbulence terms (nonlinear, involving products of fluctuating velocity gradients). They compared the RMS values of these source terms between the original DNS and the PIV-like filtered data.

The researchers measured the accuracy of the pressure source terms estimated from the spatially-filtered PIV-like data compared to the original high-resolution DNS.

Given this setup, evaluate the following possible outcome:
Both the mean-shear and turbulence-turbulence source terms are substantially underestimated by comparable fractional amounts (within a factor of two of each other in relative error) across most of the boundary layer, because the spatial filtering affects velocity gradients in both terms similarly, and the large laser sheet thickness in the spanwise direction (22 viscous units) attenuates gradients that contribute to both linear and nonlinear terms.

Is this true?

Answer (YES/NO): NO